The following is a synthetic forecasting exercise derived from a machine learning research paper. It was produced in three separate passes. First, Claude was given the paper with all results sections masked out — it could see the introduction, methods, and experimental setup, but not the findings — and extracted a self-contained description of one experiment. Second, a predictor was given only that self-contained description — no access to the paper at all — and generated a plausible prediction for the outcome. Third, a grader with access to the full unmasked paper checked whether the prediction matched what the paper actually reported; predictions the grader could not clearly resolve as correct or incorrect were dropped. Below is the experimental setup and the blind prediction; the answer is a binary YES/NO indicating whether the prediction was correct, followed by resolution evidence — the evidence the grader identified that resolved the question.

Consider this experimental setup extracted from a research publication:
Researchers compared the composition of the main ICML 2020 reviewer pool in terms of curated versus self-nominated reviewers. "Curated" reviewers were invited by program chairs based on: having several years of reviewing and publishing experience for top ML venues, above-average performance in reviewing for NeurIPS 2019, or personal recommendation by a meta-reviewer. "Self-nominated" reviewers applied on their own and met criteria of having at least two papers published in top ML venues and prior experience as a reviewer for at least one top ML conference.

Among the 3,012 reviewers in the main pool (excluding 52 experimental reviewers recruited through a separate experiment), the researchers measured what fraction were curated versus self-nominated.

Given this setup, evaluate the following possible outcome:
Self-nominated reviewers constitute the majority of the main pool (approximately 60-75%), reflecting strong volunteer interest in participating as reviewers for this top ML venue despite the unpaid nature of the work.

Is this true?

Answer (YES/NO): NO